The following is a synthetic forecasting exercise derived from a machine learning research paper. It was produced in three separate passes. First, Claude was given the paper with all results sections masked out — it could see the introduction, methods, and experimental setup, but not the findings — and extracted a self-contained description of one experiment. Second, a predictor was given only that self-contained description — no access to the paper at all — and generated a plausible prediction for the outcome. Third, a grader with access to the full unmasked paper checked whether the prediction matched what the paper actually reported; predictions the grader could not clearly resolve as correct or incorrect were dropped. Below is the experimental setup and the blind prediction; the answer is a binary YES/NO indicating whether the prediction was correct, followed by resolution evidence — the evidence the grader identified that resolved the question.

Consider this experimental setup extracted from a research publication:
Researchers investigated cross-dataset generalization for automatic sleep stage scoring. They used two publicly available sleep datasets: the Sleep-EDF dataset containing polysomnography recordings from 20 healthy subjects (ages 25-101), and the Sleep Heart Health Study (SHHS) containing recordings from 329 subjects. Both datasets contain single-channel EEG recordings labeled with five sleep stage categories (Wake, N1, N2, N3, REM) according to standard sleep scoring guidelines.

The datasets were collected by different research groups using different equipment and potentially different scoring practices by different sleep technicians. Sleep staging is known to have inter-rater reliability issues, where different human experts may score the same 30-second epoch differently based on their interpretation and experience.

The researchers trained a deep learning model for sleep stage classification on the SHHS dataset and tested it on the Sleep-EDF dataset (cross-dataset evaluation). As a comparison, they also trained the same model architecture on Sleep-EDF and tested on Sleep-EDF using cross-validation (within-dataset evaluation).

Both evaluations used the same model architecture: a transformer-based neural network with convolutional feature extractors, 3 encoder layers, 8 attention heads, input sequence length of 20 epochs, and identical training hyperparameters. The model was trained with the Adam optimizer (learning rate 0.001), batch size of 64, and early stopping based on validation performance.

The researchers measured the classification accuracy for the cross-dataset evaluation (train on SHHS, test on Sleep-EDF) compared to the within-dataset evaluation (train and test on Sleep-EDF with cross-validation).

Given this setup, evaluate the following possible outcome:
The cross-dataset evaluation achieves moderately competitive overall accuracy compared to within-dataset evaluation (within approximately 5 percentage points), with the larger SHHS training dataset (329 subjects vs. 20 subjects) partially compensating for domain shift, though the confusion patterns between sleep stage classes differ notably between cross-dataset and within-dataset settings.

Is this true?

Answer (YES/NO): NO